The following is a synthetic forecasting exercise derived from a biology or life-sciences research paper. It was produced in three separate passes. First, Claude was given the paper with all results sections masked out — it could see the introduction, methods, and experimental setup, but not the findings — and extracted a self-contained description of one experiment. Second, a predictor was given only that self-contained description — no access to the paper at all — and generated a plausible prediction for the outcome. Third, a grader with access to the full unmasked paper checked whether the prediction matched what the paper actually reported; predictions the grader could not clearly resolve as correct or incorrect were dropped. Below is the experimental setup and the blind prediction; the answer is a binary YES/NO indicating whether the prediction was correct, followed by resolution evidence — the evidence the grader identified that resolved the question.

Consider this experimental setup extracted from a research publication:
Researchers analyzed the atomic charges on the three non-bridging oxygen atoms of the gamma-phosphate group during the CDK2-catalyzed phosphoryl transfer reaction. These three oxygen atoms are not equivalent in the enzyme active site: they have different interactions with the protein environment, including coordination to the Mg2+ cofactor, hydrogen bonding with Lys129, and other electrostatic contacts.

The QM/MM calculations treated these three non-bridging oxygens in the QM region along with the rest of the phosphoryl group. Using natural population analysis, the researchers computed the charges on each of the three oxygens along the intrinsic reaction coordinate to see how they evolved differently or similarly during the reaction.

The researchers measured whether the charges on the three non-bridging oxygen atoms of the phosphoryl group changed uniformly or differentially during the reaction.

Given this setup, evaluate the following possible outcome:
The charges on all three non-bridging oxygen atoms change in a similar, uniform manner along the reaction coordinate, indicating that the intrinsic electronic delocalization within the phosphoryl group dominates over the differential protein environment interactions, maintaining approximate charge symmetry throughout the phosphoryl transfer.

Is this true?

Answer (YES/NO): NO